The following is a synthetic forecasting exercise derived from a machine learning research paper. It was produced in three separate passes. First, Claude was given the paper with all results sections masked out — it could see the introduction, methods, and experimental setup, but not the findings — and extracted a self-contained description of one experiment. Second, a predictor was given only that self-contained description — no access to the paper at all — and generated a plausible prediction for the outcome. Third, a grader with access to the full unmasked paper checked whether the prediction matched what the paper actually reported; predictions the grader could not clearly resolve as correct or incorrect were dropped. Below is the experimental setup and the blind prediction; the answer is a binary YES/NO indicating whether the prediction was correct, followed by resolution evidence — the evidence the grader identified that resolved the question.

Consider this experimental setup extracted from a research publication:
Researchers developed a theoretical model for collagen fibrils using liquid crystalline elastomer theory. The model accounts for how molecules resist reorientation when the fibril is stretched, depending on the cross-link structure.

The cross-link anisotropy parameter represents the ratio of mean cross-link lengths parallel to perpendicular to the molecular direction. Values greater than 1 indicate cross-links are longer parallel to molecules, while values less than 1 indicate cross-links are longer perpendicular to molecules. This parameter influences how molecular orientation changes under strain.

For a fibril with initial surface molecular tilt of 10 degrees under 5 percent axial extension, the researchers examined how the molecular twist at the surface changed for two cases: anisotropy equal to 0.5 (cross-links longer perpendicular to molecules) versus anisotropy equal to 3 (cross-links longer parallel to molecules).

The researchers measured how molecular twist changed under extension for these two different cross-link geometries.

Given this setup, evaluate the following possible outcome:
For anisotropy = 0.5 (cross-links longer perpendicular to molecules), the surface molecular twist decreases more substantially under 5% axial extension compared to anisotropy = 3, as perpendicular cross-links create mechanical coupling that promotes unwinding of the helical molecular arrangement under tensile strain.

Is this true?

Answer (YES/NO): NO